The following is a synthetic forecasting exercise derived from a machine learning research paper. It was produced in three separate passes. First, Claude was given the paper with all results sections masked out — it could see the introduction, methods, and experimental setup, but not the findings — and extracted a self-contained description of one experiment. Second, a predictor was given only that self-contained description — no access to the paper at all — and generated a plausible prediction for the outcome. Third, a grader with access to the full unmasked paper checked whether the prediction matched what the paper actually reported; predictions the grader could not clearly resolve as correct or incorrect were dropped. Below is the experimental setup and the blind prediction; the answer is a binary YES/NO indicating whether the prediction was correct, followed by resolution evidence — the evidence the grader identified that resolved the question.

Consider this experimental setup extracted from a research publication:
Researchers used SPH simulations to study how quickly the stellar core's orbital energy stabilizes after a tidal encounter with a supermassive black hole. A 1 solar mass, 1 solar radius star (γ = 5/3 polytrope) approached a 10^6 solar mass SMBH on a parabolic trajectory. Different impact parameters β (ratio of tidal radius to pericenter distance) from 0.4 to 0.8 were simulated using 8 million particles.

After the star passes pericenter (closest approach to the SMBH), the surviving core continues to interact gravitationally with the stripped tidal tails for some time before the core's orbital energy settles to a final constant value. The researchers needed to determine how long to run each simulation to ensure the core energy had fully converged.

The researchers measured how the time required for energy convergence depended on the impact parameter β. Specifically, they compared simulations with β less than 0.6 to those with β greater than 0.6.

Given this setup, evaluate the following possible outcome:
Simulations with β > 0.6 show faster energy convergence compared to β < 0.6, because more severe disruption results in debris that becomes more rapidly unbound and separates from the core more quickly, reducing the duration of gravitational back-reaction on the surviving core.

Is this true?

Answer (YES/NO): NO